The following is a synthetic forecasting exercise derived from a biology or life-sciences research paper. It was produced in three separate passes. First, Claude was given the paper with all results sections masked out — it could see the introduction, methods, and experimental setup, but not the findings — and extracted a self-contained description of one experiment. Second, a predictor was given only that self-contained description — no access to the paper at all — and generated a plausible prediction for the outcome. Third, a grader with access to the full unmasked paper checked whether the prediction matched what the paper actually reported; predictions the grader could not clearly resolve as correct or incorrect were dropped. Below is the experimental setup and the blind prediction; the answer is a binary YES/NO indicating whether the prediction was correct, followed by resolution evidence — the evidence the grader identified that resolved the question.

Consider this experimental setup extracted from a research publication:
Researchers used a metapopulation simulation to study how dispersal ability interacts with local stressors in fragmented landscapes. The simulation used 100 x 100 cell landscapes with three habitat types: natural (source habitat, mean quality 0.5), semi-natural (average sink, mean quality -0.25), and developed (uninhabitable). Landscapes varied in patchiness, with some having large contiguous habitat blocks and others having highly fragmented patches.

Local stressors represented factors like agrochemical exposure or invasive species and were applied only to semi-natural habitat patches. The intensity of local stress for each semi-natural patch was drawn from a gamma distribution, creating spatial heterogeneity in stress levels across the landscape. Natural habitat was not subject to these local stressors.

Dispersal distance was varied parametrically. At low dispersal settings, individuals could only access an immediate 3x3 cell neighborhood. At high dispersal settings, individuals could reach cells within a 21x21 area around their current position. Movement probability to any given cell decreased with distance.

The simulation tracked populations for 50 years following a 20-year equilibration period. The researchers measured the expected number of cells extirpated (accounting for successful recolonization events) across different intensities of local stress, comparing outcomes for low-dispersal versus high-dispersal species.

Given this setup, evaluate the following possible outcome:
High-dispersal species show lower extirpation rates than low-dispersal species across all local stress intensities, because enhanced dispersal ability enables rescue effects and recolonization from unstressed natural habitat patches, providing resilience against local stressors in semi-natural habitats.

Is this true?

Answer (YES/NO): YES